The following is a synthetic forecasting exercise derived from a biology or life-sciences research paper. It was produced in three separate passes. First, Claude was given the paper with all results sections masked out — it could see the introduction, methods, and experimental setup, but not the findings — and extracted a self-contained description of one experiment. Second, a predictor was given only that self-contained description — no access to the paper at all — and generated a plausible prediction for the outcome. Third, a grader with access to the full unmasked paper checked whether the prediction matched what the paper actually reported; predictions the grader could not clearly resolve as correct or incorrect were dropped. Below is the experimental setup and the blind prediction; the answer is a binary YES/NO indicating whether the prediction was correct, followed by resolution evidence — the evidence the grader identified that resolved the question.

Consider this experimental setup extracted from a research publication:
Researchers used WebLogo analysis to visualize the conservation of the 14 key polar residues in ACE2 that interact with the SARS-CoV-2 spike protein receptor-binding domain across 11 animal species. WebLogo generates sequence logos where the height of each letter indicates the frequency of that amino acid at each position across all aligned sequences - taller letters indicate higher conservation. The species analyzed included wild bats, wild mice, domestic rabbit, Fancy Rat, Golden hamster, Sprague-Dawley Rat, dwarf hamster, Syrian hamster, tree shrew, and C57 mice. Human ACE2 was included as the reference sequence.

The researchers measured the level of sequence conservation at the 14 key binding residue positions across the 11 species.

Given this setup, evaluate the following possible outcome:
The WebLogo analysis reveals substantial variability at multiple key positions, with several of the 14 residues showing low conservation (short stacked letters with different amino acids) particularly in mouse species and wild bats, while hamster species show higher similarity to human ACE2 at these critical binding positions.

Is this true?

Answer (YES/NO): NO